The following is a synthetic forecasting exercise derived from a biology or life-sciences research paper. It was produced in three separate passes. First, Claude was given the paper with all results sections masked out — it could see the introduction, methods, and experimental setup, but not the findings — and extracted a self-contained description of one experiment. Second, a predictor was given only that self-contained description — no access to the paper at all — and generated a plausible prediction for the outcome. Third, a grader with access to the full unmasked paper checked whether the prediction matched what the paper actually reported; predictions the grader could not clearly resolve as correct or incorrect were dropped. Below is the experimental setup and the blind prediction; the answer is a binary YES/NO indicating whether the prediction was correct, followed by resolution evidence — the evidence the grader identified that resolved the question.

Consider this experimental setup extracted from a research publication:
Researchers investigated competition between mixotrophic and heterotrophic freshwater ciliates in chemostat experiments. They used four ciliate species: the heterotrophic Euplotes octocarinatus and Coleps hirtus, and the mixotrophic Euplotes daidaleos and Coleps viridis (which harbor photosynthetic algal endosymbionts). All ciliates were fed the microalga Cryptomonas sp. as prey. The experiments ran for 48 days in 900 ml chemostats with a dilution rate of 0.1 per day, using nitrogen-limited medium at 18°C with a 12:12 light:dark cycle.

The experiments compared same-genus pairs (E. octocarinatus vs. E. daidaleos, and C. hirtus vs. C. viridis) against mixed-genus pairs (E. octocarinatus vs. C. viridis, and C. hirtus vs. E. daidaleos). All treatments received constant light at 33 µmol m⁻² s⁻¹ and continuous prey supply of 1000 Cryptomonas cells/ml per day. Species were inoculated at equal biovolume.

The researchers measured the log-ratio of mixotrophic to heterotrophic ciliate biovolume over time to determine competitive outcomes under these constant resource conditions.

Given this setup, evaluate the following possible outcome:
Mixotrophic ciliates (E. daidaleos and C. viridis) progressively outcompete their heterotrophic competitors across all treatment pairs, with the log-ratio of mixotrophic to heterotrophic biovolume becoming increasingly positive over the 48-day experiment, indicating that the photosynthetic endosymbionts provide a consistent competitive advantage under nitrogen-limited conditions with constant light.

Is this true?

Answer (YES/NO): NO